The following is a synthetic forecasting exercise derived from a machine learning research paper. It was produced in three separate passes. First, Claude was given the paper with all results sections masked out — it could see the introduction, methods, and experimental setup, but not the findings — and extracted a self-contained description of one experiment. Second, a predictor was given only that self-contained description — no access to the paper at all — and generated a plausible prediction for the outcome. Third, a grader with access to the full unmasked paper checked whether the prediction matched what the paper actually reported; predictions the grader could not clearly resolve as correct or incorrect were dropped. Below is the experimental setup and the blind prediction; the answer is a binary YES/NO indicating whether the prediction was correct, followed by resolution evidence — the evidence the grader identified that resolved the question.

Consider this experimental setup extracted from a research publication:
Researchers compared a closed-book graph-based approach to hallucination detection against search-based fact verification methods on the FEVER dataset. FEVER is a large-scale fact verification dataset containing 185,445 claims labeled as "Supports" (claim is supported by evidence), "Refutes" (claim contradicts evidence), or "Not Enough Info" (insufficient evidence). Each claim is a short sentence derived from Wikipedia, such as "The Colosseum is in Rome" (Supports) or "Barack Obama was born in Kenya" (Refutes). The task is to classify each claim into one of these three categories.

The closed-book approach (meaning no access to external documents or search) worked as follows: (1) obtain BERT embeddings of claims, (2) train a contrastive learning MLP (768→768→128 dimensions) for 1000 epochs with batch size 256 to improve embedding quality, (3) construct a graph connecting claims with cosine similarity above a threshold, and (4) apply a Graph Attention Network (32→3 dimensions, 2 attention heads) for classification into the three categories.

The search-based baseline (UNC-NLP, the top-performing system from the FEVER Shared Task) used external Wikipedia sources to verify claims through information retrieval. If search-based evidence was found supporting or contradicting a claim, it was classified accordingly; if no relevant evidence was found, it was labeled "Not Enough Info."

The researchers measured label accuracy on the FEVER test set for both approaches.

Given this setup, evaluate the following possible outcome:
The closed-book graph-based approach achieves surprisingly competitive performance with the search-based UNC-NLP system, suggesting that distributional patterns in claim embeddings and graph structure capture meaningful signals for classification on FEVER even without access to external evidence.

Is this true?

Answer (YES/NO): YES